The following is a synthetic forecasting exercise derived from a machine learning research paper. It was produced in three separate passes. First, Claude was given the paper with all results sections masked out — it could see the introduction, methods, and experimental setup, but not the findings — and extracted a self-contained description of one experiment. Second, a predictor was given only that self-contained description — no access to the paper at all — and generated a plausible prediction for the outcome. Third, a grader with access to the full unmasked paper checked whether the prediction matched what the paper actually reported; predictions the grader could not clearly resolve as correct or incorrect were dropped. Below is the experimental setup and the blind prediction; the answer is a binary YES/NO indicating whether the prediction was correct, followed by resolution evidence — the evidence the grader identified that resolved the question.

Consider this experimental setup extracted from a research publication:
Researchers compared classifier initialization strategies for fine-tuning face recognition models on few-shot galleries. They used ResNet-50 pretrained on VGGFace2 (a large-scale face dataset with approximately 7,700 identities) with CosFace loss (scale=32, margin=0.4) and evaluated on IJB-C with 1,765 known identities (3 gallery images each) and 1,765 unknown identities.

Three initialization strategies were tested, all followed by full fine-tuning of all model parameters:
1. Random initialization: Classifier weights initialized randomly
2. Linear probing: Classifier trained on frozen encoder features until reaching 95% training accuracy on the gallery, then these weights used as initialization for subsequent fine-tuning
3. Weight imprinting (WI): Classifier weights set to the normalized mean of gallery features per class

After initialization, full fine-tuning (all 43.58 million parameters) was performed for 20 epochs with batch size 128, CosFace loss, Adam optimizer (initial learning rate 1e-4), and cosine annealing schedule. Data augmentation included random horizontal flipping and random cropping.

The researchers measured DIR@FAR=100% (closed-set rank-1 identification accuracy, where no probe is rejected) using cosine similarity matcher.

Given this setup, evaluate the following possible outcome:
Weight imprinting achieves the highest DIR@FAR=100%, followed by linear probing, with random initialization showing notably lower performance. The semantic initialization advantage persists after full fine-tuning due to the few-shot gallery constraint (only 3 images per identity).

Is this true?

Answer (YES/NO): YES